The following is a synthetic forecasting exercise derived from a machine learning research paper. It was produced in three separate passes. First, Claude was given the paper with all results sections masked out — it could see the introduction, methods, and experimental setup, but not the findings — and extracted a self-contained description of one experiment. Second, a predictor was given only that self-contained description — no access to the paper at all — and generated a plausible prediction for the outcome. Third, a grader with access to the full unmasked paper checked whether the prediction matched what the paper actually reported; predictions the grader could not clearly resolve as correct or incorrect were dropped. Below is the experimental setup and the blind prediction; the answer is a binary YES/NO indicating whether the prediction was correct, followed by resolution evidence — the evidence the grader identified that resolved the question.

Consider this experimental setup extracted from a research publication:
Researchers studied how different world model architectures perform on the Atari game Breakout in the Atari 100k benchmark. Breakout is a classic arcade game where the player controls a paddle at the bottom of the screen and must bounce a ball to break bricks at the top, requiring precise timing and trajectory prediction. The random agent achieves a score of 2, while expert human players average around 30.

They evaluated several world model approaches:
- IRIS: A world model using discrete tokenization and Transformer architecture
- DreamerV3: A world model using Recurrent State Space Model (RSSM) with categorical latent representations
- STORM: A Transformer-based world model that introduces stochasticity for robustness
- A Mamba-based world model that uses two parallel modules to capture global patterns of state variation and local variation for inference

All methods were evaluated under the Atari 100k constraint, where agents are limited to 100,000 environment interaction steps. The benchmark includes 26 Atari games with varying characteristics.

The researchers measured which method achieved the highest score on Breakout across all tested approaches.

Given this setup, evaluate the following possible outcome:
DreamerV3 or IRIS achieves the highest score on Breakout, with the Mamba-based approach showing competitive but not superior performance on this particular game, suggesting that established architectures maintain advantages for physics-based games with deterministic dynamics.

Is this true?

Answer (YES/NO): NO